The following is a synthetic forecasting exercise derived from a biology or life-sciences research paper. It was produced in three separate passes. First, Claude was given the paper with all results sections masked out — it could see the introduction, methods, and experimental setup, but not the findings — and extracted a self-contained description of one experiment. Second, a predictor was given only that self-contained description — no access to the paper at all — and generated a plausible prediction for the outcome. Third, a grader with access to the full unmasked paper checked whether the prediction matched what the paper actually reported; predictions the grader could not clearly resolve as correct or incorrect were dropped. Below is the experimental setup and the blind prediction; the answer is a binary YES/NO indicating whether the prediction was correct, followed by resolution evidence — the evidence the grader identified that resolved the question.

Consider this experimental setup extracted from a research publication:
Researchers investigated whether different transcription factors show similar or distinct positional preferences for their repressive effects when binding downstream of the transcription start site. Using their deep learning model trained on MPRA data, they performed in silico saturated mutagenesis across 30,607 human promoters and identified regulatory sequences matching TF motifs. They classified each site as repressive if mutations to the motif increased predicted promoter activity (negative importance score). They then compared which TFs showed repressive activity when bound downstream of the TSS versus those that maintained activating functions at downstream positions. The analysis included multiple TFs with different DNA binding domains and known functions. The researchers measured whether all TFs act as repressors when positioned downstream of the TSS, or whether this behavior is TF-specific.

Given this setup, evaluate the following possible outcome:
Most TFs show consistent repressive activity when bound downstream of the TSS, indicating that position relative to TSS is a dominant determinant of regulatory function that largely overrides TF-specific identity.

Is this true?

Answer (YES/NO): NO